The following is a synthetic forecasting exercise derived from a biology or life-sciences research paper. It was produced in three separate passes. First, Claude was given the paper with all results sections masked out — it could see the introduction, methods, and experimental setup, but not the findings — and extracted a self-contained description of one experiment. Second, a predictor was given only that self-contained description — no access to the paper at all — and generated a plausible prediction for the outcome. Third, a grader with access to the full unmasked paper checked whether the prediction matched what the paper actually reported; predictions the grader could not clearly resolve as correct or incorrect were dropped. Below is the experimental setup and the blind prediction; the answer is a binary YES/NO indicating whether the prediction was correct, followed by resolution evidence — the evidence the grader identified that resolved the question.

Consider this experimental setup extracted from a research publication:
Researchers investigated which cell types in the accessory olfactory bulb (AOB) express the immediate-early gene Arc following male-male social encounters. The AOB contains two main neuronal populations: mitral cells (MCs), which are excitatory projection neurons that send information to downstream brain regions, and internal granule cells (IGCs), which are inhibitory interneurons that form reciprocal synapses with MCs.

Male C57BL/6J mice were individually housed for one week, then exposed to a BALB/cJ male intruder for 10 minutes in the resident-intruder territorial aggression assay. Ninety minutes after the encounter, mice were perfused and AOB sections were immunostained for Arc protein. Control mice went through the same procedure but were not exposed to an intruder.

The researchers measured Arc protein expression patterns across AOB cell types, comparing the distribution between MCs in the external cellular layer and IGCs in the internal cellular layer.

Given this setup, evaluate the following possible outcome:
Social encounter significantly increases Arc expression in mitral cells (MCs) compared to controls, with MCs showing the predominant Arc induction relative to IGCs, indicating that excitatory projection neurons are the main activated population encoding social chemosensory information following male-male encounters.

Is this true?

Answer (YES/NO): NO